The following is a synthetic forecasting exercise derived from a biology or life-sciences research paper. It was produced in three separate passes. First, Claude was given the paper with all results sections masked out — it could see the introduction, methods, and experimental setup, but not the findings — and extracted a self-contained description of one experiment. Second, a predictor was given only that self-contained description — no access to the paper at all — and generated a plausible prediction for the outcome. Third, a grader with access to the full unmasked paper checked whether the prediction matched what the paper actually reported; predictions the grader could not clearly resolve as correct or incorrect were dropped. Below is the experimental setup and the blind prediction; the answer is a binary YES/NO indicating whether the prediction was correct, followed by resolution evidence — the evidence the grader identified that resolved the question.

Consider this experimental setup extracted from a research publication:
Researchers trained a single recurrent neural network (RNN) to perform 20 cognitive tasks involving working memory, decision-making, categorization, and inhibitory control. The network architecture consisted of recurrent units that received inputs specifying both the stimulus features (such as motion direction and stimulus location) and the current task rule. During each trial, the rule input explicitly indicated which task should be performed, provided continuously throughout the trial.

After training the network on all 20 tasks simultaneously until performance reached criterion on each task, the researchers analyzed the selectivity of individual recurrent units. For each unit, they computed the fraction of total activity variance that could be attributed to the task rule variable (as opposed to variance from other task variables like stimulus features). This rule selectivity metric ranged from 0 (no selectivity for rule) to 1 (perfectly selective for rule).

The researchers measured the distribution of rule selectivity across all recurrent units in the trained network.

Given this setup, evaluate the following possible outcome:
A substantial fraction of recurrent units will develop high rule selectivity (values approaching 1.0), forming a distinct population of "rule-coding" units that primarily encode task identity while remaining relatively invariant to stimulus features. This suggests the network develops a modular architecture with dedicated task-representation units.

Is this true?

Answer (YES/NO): NO